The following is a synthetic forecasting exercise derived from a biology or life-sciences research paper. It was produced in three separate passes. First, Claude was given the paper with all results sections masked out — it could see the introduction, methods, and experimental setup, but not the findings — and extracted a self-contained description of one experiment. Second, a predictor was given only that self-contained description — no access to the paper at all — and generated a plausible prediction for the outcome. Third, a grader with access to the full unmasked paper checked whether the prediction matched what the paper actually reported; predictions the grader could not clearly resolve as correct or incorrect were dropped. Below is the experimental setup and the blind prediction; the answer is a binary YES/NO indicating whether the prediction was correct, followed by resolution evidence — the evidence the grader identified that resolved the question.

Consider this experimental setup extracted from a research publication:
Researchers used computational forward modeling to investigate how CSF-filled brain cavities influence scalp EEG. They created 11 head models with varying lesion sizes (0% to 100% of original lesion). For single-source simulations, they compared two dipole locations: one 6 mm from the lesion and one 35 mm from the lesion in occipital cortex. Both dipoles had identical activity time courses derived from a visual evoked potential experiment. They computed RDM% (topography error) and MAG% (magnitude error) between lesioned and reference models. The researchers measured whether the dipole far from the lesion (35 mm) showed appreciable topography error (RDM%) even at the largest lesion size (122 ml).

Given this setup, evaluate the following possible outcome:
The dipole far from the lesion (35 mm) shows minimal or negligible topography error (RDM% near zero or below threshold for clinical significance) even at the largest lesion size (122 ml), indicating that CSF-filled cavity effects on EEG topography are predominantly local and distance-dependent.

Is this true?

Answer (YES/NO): YES